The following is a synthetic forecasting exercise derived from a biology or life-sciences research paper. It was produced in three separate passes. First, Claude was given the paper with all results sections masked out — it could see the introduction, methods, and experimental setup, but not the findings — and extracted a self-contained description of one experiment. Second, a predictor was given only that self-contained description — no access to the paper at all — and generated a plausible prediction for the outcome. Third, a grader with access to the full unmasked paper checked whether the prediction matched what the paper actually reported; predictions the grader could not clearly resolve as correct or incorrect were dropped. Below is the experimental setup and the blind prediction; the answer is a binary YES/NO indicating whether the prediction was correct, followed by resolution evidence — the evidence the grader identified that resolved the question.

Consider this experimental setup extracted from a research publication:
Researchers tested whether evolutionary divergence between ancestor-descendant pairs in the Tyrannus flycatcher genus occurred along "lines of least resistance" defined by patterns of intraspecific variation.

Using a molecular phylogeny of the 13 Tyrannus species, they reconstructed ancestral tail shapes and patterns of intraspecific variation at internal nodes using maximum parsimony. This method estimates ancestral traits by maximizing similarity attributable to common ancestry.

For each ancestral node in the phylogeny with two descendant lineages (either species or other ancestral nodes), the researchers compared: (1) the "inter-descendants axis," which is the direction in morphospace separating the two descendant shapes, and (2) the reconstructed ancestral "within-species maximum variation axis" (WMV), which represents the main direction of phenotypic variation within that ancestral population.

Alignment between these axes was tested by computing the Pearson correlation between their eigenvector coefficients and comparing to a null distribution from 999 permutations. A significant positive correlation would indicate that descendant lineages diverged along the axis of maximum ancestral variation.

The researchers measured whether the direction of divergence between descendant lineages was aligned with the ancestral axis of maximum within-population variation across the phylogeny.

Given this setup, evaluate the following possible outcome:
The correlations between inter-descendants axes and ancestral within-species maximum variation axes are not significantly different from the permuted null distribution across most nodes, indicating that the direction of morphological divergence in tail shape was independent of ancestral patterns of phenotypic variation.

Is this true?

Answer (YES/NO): NO